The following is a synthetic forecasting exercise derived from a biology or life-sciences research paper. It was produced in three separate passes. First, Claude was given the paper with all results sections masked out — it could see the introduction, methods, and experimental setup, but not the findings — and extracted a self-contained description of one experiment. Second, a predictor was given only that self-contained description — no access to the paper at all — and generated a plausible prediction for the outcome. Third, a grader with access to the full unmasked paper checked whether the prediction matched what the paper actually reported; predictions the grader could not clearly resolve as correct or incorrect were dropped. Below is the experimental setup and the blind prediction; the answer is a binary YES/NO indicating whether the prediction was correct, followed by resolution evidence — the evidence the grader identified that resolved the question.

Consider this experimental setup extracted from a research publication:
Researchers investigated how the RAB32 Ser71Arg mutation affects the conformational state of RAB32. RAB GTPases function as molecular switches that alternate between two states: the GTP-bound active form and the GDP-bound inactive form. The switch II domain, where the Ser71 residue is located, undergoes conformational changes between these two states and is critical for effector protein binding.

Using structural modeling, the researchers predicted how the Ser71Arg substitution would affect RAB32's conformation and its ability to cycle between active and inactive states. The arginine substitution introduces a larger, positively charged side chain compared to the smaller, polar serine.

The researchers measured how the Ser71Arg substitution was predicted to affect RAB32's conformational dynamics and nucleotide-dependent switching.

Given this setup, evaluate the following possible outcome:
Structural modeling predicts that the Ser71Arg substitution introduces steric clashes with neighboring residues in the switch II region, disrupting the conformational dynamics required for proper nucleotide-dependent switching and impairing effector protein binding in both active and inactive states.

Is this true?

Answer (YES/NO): NO